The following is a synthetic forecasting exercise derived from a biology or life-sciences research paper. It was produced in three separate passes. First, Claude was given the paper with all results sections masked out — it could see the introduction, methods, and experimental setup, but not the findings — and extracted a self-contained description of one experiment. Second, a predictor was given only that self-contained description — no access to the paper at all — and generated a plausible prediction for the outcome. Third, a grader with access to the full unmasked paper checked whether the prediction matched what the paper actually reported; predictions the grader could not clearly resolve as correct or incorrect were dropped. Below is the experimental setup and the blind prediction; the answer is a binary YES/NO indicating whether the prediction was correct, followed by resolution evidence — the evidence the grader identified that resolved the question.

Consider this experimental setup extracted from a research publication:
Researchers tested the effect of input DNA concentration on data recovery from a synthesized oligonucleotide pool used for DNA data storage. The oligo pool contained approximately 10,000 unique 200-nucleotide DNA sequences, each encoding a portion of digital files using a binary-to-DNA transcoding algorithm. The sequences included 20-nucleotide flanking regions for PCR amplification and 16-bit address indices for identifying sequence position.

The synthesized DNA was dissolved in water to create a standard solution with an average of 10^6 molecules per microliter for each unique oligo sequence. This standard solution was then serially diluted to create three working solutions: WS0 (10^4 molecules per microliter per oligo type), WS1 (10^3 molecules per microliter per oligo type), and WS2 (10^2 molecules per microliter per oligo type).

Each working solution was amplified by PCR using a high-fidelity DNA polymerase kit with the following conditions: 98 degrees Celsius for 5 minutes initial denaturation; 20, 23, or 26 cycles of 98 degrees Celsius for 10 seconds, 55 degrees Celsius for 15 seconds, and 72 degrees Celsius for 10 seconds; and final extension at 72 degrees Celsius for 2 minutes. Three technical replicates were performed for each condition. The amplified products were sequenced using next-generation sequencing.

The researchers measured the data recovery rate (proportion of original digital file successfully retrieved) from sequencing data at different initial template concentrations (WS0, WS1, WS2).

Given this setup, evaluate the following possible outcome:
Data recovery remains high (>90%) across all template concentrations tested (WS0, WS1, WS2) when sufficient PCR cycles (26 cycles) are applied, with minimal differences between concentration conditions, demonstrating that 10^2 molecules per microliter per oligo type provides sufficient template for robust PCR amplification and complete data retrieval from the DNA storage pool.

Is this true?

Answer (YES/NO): NO